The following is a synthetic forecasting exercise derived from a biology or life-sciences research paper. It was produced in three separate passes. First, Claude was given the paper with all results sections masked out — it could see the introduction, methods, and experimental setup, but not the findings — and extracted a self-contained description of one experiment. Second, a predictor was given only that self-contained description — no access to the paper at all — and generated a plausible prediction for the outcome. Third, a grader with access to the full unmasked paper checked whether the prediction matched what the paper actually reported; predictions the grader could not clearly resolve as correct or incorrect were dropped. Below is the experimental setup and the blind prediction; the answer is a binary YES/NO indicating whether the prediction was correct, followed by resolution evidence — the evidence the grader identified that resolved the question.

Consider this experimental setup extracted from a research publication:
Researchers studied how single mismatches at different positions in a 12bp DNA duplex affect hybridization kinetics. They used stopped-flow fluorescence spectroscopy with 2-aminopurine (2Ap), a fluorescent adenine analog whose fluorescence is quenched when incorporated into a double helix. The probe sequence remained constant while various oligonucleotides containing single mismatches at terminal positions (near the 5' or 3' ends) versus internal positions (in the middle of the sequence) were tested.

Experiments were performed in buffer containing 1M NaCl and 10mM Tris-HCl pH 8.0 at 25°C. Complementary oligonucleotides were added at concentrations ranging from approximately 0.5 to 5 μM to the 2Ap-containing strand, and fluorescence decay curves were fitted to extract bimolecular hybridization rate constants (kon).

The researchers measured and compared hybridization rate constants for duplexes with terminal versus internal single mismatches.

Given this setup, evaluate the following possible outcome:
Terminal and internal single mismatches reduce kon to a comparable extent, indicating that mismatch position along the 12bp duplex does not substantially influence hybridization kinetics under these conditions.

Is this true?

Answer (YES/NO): YES